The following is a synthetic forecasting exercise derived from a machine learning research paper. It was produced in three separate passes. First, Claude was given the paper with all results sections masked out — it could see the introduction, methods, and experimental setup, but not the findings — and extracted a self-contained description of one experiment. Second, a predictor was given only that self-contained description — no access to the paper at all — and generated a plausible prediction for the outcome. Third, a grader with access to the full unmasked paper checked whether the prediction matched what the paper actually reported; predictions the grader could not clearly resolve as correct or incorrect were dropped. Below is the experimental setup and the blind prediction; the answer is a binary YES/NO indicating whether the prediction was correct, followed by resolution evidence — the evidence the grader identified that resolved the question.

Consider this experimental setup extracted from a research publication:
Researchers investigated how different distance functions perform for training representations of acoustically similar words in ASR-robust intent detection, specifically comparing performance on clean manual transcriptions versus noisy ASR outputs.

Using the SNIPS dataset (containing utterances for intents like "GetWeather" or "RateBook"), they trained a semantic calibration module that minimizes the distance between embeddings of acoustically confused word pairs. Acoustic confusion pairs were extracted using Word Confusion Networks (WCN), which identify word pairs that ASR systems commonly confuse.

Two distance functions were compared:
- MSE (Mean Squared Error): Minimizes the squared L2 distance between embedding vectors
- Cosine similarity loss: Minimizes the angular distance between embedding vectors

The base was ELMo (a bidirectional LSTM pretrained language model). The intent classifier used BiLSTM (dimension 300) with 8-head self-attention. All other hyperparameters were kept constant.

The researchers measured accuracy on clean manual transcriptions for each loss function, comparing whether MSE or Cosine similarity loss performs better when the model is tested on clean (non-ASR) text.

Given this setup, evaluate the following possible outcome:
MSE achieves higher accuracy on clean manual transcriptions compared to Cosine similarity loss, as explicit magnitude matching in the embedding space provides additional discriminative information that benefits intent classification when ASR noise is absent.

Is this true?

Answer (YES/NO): NO